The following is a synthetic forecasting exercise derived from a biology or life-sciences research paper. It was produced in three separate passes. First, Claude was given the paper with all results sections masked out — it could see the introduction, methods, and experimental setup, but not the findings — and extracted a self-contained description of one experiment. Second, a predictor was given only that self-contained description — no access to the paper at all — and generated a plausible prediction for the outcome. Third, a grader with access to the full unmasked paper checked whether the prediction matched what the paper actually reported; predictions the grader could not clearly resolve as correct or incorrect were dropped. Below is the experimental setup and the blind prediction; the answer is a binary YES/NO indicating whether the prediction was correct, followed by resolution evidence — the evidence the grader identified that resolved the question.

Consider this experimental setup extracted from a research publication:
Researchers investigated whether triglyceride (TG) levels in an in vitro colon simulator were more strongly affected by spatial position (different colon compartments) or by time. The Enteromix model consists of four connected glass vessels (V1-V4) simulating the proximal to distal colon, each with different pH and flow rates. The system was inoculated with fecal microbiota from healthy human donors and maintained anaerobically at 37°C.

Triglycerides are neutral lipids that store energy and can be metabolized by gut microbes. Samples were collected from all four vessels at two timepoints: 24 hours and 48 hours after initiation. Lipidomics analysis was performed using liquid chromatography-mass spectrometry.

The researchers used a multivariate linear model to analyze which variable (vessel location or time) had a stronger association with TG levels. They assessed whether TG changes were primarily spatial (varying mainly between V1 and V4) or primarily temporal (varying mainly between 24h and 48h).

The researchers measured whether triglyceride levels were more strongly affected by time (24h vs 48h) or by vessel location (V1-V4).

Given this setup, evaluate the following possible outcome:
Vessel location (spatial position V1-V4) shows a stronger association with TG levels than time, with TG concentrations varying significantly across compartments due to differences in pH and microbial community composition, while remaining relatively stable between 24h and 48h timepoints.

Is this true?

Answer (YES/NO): NO